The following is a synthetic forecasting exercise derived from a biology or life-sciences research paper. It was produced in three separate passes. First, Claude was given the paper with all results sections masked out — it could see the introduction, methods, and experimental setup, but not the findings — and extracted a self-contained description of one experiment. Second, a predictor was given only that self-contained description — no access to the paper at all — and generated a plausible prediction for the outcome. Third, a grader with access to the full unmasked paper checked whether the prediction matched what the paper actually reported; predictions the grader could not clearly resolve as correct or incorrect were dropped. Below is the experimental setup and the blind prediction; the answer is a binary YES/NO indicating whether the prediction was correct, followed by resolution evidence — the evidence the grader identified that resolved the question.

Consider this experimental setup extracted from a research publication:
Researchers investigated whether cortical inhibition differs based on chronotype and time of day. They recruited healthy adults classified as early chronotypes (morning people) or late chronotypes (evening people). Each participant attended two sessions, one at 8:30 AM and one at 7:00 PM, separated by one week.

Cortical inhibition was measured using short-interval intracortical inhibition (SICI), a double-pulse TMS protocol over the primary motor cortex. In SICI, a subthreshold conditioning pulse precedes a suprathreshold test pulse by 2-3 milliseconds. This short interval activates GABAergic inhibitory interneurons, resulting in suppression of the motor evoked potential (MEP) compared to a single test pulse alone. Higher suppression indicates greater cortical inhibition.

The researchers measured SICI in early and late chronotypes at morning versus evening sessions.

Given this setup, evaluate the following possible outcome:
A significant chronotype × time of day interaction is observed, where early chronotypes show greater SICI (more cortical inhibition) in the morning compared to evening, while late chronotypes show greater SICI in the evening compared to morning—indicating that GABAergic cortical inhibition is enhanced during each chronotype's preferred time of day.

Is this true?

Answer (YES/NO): NO